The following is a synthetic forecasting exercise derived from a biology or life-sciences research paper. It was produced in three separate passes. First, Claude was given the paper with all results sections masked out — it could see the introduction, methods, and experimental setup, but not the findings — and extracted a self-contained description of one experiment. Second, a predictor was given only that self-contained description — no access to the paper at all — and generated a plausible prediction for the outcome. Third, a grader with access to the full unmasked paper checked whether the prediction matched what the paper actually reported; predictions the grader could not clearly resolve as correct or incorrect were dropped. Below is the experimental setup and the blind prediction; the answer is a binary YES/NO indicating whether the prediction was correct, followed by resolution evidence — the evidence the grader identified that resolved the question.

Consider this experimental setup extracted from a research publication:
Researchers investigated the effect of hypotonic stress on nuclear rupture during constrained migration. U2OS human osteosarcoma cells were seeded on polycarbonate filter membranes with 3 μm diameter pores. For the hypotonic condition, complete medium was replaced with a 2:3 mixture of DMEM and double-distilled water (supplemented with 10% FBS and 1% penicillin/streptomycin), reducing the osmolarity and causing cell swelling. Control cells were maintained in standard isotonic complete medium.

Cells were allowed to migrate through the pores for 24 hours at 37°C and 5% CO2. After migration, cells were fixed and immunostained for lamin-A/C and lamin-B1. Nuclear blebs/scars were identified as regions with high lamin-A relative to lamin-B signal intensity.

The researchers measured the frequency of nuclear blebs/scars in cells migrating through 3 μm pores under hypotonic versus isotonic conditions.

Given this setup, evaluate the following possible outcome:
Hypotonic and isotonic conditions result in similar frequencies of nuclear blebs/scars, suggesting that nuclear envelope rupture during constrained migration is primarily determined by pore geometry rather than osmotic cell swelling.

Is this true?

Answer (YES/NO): NO